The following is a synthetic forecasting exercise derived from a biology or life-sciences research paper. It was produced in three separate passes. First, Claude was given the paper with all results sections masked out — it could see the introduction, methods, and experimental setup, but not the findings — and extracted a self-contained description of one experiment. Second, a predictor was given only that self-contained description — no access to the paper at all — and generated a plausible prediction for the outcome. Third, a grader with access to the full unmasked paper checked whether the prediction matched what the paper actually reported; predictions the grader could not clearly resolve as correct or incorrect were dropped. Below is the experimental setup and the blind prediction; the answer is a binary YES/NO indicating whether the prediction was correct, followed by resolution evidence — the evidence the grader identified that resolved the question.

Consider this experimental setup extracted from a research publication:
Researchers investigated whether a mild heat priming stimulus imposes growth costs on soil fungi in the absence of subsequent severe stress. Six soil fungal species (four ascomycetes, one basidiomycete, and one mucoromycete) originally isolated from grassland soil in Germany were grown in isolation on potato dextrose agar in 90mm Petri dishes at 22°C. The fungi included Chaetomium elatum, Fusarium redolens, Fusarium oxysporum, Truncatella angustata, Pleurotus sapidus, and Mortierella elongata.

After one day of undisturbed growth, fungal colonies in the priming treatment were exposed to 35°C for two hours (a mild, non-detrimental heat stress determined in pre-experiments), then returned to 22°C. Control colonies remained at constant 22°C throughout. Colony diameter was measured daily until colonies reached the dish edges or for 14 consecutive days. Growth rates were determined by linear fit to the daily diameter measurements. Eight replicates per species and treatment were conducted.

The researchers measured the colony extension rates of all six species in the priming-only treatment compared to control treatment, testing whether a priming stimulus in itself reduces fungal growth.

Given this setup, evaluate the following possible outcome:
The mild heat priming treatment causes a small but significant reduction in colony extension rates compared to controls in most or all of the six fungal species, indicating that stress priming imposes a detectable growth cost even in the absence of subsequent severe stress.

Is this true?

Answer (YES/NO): NO